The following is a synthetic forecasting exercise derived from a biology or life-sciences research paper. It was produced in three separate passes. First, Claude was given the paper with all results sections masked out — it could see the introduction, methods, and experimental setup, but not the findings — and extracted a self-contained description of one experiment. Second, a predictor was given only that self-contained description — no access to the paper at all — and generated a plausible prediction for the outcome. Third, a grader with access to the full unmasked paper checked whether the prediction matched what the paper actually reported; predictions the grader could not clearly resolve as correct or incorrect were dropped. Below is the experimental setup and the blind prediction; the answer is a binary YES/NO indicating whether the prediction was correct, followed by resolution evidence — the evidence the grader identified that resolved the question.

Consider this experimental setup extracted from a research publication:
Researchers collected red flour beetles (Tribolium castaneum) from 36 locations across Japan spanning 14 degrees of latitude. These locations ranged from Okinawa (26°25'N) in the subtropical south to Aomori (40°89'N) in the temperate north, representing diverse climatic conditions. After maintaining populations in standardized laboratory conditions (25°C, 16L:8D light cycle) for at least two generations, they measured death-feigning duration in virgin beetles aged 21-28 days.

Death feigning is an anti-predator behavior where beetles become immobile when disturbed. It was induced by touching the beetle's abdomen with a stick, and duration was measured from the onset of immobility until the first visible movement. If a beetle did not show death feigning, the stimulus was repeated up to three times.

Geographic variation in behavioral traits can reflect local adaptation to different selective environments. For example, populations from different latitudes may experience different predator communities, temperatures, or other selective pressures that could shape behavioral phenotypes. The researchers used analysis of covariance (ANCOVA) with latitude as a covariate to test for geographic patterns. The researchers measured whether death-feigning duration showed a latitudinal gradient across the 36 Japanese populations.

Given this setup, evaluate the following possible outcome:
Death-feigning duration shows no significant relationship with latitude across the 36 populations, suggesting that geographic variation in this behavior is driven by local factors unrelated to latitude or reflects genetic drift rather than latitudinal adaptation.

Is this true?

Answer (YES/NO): YES